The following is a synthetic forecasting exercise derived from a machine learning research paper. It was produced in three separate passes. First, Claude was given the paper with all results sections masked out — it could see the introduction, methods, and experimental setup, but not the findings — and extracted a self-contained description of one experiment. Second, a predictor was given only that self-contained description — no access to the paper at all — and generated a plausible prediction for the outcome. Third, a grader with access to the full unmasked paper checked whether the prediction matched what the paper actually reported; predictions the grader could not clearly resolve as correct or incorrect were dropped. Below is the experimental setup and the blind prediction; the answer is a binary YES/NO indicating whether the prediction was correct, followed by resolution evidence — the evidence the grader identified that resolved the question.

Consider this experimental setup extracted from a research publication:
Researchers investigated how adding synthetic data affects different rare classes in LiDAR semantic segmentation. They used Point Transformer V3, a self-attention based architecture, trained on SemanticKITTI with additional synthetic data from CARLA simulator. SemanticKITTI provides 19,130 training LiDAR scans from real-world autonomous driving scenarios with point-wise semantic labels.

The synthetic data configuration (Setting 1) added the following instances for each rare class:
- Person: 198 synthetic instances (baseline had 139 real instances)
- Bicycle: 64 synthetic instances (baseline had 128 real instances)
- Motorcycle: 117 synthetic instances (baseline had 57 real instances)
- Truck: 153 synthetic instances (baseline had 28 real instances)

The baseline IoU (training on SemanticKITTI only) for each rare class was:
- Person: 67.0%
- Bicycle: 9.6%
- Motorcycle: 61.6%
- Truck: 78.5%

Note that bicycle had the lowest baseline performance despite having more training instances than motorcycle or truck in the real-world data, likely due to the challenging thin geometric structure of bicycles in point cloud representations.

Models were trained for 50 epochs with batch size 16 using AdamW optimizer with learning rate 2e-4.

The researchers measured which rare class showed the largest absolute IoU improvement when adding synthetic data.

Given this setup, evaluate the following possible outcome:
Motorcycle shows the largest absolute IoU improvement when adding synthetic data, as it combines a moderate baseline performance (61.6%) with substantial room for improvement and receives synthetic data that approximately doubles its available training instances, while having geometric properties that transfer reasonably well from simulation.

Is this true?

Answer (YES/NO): NO